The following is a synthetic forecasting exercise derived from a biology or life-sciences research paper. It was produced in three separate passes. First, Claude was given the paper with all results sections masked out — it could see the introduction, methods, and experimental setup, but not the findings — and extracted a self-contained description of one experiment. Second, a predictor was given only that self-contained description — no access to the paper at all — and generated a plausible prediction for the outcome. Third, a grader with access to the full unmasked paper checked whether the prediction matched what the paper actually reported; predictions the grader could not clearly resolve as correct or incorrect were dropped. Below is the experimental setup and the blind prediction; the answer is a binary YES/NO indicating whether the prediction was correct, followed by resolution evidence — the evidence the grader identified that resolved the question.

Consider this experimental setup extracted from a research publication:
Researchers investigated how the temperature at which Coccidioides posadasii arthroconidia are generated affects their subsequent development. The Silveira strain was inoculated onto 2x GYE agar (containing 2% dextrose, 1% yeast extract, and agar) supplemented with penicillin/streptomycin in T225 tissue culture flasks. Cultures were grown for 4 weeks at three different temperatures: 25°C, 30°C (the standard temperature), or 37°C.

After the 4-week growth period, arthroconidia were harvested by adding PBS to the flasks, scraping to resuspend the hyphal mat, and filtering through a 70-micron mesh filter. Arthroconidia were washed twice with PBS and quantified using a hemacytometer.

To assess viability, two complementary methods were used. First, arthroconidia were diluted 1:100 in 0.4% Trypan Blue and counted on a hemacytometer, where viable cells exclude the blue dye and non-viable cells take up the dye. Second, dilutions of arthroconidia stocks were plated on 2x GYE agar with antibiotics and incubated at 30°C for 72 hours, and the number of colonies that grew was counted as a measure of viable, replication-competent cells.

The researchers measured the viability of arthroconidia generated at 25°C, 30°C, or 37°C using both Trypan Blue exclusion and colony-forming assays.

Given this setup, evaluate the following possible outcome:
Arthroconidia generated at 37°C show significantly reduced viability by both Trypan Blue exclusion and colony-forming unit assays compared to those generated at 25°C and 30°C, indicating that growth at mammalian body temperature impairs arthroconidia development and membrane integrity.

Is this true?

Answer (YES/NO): YES